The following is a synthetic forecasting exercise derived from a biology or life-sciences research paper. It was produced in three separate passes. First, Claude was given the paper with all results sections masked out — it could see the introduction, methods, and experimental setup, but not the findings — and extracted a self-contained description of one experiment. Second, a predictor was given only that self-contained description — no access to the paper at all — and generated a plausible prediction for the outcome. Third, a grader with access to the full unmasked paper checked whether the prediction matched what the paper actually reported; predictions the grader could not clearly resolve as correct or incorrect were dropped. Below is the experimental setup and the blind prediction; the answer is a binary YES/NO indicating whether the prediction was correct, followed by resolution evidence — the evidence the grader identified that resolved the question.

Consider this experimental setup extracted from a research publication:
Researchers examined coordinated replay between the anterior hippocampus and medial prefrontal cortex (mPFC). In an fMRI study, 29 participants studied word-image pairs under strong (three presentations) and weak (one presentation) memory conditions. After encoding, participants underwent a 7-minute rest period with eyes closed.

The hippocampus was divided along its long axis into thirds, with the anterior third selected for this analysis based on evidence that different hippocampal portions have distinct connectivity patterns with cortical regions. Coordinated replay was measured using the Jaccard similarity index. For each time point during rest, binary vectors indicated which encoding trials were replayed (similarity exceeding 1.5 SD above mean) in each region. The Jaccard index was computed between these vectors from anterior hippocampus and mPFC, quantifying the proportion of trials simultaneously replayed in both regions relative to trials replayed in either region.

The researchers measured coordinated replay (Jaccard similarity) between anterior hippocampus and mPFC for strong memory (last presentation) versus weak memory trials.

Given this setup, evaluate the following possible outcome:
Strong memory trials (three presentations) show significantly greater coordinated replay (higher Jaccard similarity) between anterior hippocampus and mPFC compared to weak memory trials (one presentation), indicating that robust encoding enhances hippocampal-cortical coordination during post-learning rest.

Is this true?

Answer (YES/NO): NO